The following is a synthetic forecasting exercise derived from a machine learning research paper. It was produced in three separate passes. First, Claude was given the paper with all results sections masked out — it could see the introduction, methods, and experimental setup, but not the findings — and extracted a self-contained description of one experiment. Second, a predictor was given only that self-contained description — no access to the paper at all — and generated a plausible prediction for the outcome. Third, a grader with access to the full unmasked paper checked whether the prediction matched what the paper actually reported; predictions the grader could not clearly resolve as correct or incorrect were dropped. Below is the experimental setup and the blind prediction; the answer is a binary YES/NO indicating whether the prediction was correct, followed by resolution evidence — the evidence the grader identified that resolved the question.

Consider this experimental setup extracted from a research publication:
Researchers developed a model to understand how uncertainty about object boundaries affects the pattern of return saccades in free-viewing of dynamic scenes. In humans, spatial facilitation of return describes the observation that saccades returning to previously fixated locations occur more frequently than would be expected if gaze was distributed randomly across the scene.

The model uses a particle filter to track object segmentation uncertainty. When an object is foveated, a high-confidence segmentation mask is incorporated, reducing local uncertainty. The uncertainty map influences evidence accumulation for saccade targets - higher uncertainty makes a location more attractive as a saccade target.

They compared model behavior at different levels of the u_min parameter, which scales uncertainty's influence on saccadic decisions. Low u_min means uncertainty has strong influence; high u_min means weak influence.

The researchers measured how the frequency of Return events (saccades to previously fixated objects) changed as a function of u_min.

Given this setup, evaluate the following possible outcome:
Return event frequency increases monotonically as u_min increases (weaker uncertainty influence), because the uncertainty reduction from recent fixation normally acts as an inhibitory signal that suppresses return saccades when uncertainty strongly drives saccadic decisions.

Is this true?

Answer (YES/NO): NO